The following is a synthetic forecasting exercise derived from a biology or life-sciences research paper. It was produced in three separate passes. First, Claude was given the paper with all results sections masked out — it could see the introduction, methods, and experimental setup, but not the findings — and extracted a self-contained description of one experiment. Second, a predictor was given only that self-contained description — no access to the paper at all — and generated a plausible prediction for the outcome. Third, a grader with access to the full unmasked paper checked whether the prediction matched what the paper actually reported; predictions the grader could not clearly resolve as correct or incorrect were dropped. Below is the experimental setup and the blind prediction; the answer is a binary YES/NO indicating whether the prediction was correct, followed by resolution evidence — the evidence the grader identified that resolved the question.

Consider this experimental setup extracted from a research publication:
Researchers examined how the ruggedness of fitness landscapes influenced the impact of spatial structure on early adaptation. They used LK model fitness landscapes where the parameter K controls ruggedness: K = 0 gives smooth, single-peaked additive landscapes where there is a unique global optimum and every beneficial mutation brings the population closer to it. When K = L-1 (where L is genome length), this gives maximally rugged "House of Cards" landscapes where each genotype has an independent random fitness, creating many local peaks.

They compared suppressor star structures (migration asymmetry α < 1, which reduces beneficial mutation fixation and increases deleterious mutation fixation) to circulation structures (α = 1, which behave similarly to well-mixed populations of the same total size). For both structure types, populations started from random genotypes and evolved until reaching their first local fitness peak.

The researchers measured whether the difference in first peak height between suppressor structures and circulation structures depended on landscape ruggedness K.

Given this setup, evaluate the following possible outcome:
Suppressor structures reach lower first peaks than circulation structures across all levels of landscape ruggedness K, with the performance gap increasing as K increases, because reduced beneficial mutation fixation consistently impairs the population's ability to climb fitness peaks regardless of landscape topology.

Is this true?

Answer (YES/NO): NO